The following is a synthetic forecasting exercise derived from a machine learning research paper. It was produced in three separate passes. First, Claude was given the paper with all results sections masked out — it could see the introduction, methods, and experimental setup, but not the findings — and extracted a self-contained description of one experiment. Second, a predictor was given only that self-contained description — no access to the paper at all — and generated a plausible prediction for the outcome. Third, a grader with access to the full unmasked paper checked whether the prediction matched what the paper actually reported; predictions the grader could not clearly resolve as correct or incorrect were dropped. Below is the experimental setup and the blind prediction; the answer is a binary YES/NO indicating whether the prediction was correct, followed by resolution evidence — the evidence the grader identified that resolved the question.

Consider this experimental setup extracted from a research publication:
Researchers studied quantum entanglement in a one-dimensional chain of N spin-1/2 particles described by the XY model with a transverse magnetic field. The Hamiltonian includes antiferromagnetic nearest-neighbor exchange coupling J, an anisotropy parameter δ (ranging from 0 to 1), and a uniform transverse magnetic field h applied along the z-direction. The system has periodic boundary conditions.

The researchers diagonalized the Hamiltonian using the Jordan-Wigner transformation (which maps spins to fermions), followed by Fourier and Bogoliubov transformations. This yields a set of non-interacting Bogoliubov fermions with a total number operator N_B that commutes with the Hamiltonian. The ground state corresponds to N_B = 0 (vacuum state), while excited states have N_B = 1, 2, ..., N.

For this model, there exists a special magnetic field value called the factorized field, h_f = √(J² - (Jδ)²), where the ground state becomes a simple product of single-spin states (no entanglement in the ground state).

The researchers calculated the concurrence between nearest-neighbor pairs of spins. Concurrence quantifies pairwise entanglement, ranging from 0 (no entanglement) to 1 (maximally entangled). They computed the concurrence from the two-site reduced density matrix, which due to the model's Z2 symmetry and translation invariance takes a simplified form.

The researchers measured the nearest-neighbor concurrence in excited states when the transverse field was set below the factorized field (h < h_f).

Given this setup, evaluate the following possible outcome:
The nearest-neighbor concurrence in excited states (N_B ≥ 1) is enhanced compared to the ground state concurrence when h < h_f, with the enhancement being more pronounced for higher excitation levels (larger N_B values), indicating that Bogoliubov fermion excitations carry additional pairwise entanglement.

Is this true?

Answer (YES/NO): NO